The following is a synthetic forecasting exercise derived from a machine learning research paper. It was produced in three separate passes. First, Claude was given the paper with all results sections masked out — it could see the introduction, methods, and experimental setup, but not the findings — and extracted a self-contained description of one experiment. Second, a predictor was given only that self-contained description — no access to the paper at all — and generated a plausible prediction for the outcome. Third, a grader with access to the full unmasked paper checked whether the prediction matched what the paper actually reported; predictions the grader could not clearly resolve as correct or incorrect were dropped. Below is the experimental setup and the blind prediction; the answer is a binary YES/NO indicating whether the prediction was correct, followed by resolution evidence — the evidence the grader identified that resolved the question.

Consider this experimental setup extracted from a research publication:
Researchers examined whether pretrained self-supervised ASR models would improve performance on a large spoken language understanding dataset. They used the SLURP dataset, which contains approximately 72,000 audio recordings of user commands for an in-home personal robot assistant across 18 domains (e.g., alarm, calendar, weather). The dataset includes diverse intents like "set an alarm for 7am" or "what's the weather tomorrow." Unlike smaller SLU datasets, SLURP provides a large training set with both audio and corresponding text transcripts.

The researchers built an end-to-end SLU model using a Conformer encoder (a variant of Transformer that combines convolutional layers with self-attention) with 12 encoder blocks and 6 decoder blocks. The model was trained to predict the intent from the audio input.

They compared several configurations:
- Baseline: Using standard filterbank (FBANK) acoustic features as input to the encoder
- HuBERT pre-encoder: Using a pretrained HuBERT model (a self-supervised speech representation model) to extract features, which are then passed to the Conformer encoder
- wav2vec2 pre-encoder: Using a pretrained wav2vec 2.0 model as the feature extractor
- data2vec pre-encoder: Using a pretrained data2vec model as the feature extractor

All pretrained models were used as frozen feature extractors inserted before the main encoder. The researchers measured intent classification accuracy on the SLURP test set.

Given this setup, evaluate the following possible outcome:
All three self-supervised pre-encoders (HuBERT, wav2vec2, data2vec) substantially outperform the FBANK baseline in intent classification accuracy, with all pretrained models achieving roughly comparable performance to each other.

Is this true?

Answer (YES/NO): NO